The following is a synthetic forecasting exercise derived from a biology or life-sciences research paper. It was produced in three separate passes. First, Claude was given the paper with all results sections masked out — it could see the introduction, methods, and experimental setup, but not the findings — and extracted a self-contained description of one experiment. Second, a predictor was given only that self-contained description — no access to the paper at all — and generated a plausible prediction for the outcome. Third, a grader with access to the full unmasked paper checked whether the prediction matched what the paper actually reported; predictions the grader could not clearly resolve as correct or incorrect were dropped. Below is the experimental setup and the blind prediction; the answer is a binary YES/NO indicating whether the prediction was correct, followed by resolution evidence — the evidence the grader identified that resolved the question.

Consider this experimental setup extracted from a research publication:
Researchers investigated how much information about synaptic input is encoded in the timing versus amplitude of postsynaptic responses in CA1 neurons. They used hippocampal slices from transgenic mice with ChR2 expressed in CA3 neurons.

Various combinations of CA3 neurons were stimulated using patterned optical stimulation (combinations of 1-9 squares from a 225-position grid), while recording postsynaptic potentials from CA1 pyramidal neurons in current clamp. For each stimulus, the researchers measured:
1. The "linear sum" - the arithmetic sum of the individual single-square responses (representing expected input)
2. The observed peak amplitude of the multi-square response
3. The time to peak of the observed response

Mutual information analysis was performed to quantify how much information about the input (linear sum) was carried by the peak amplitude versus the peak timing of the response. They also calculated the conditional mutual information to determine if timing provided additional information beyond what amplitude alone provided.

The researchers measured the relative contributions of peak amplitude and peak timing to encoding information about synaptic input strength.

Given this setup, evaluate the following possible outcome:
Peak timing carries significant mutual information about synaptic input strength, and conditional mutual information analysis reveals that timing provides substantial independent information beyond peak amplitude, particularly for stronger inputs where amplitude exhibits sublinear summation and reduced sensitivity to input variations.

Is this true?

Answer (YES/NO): YES